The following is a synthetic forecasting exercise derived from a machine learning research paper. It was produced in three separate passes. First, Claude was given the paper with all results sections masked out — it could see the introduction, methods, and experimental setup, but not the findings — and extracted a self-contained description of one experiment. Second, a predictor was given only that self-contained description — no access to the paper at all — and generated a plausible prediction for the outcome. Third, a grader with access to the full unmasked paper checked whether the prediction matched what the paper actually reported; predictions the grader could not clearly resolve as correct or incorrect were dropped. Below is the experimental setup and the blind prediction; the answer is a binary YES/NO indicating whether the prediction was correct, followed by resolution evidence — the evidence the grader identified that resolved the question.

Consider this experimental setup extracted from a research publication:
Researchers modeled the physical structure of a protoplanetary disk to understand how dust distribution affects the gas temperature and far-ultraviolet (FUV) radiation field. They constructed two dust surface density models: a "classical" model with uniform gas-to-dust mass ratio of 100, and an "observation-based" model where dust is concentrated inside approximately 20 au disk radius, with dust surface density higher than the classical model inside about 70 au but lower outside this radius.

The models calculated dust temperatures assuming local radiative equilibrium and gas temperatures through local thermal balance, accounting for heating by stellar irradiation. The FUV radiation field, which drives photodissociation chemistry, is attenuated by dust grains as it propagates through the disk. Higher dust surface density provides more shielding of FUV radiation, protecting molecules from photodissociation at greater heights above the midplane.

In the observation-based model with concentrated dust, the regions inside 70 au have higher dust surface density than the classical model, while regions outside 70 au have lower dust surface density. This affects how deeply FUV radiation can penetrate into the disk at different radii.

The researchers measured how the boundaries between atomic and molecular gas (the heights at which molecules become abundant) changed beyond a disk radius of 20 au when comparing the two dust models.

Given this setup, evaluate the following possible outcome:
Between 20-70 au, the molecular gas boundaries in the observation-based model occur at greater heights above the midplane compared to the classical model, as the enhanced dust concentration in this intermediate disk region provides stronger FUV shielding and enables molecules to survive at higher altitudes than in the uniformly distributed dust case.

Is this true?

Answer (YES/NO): YES